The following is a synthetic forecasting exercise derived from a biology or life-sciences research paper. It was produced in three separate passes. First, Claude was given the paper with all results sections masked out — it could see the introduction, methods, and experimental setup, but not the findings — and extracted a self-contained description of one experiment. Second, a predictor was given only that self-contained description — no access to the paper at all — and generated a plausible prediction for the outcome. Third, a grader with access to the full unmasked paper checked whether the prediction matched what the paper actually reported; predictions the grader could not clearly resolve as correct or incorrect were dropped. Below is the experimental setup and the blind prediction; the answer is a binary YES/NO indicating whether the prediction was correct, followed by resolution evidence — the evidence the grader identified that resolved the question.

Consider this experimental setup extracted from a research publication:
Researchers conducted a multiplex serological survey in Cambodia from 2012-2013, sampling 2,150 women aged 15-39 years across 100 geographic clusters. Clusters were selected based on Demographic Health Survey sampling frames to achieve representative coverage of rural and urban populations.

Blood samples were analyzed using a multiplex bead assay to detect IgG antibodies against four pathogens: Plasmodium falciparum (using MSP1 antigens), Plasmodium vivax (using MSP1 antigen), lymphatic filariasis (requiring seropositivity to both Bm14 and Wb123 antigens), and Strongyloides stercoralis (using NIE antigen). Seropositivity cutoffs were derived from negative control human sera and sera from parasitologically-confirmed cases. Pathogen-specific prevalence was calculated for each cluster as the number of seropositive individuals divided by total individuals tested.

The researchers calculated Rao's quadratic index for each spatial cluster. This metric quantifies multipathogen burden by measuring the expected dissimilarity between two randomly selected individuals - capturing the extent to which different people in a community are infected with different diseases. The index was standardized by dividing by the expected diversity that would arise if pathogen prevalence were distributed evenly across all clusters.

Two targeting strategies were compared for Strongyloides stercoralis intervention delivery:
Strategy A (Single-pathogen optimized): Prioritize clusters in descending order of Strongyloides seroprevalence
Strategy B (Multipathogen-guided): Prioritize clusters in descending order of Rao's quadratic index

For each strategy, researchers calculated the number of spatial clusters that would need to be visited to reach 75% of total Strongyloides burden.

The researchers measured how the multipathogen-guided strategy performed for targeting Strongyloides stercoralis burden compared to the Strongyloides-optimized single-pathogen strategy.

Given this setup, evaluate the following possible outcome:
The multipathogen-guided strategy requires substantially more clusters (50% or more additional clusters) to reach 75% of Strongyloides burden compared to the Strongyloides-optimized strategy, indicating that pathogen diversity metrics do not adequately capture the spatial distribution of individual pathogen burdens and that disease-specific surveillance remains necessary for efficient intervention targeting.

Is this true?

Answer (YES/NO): NO